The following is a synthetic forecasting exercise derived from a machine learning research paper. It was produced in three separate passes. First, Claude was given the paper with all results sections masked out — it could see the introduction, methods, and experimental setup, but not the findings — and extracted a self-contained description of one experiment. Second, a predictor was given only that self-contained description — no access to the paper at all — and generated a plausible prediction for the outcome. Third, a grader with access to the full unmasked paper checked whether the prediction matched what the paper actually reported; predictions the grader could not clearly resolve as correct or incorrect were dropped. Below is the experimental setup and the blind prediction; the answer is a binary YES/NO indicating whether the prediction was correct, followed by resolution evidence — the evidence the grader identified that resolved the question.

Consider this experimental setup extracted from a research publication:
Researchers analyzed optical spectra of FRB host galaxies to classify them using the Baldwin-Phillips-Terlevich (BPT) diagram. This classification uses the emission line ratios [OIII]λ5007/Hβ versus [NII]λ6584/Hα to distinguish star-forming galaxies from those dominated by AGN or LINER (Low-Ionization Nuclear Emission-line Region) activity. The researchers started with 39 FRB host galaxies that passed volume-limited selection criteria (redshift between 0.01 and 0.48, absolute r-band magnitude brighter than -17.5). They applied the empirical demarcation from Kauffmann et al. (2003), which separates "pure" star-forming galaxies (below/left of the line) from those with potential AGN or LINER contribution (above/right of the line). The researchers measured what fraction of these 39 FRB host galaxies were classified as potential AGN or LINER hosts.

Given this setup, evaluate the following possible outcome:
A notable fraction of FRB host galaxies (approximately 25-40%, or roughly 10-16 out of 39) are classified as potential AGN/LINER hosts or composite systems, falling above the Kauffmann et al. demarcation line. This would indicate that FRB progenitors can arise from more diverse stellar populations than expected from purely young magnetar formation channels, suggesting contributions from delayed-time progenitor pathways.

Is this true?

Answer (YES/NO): YES